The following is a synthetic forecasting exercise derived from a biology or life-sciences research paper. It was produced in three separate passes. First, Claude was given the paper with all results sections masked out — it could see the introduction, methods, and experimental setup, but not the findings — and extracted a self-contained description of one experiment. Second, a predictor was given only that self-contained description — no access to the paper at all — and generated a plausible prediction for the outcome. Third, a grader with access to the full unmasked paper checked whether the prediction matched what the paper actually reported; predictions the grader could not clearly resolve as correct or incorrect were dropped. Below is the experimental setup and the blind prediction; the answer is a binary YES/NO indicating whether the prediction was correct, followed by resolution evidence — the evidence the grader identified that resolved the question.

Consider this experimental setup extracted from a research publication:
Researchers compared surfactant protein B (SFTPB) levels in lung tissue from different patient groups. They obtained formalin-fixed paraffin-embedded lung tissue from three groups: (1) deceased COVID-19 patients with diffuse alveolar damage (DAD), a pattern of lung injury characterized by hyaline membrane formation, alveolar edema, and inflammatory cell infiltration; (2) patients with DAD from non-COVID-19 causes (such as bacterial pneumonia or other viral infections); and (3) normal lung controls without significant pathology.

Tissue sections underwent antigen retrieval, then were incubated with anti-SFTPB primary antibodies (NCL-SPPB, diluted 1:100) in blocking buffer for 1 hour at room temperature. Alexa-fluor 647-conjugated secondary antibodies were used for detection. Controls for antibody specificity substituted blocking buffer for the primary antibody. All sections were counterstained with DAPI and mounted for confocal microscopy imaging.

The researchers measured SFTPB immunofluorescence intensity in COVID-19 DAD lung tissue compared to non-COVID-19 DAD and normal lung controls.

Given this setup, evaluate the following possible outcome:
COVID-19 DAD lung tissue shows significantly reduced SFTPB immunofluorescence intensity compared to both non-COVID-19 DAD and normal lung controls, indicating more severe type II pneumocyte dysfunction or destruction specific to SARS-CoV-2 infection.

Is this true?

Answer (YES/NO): YES